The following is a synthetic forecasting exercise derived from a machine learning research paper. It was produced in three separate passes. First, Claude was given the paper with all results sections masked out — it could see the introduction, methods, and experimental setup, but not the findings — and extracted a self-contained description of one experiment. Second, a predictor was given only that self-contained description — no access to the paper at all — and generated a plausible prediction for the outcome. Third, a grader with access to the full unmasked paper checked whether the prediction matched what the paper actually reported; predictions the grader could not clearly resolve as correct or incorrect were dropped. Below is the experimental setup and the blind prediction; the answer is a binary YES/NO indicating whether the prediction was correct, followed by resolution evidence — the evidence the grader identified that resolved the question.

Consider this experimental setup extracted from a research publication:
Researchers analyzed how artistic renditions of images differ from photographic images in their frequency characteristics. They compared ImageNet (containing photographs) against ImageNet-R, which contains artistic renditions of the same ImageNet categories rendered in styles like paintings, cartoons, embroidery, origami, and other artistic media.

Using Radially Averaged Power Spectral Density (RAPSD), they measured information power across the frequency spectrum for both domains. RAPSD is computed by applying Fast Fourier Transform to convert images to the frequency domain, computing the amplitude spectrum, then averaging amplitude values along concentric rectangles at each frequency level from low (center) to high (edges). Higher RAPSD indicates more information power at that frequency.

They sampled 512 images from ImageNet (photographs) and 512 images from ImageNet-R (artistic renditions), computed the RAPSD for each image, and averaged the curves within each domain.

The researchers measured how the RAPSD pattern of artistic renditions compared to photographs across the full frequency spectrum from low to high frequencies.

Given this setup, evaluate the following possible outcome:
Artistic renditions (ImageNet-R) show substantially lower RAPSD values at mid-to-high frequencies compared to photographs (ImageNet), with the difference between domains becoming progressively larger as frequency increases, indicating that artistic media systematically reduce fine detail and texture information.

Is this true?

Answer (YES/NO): NO